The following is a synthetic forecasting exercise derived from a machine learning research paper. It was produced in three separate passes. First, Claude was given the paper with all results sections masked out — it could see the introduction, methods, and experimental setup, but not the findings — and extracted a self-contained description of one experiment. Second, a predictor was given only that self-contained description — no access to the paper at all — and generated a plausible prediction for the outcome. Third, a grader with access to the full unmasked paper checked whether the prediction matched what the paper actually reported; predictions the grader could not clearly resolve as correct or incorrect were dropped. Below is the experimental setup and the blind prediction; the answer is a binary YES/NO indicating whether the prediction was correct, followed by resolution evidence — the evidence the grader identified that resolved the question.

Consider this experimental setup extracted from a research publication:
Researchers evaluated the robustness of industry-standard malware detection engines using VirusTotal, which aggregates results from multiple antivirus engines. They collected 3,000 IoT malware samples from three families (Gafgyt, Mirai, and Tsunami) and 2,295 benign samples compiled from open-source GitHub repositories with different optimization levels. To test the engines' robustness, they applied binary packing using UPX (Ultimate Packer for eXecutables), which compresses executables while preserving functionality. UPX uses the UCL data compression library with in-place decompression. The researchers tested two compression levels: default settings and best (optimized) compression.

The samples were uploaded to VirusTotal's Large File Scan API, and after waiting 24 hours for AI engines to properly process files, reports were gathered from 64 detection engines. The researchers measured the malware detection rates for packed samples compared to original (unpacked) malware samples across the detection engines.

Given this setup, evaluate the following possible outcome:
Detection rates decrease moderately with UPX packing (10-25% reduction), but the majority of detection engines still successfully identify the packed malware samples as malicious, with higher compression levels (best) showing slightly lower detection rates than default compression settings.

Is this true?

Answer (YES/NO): NO